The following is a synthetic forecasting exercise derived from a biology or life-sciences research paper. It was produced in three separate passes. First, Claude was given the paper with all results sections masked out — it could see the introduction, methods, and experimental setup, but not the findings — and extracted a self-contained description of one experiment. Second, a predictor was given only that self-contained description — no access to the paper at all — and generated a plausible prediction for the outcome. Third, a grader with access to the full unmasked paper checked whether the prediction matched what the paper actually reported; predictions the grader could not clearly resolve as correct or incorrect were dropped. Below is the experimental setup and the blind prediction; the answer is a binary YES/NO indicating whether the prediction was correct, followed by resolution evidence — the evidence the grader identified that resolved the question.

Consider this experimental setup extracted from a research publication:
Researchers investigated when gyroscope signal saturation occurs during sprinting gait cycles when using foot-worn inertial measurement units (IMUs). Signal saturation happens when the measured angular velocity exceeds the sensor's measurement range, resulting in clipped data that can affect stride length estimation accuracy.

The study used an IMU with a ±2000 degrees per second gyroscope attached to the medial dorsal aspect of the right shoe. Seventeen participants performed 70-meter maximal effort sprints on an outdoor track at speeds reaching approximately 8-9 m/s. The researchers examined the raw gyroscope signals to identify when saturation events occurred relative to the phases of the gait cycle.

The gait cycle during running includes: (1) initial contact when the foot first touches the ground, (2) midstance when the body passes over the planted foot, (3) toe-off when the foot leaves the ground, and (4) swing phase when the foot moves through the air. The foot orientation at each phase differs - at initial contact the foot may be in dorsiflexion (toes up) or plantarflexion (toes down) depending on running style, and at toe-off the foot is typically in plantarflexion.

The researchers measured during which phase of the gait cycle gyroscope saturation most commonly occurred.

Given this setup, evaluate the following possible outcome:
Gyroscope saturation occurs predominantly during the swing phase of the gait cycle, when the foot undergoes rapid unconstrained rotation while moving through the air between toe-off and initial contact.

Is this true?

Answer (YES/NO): NO